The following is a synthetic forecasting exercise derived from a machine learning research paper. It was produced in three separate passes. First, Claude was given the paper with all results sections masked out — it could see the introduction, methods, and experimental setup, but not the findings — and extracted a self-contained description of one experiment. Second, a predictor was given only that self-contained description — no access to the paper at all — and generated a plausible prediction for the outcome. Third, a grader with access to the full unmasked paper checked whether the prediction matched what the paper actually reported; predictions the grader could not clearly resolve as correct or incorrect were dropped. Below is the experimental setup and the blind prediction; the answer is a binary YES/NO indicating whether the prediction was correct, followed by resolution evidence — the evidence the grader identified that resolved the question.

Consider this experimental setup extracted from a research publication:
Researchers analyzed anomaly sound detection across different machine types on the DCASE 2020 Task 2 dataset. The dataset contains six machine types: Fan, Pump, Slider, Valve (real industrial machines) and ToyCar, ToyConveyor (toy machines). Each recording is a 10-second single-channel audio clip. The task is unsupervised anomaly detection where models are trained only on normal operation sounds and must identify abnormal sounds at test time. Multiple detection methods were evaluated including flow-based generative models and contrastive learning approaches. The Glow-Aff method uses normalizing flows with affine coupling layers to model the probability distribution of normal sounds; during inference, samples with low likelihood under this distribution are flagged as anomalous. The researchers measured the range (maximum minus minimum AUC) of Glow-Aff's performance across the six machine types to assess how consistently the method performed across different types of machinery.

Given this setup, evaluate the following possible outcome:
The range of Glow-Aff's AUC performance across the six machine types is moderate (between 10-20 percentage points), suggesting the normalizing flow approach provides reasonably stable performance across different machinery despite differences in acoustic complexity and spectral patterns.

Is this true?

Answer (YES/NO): NO